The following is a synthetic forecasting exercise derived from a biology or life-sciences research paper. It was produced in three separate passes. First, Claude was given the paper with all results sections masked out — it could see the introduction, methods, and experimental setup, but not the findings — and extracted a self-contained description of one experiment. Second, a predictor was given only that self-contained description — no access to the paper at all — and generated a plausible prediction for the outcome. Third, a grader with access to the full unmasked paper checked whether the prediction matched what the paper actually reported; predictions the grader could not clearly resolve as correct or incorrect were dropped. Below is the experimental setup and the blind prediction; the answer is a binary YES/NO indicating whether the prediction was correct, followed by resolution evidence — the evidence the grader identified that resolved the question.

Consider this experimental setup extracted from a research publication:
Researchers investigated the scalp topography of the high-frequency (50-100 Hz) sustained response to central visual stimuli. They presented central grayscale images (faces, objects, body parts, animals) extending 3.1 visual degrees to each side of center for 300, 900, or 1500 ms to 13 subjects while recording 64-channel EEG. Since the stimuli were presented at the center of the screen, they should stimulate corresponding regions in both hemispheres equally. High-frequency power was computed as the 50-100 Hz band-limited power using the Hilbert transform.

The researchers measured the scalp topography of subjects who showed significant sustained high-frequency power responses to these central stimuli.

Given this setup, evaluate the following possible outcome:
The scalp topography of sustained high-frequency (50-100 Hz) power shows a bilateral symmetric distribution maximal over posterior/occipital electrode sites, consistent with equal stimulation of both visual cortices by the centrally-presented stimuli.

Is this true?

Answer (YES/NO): NO